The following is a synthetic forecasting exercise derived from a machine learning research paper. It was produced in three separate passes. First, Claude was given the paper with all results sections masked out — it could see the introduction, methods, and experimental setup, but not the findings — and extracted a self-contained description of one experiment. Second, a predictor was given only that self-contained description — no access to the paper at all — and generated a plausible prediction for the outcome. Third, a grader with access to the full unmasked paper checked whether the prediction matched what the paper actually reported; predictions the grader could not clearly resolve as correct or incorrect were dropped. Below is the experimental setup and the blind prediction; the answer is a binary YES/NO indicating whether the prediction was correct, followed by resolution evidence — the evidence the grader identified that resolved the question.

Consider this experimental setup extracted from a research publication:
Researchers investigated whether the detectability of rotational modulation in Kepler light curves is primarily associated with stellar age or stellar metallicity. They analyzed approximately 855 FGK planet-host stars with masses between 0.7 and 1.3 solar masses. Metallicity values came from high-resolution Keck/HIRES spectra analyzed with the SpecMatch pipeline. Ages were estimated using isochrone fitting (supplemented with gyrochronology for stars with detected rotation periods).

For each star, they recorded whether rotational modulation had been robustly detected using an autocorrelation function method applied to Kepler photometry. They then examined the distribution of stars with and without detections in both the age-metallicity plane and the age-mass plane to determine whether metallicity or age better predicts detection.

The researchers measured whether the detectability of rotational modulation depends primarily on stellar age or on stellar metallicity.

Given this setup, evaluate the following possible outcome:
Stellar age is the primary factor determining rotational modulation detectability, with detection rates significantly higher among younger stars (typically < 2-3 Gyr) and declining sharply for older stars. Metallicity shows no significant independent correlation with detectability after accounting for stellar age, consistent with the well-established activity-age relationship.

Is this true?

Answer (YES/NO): YES